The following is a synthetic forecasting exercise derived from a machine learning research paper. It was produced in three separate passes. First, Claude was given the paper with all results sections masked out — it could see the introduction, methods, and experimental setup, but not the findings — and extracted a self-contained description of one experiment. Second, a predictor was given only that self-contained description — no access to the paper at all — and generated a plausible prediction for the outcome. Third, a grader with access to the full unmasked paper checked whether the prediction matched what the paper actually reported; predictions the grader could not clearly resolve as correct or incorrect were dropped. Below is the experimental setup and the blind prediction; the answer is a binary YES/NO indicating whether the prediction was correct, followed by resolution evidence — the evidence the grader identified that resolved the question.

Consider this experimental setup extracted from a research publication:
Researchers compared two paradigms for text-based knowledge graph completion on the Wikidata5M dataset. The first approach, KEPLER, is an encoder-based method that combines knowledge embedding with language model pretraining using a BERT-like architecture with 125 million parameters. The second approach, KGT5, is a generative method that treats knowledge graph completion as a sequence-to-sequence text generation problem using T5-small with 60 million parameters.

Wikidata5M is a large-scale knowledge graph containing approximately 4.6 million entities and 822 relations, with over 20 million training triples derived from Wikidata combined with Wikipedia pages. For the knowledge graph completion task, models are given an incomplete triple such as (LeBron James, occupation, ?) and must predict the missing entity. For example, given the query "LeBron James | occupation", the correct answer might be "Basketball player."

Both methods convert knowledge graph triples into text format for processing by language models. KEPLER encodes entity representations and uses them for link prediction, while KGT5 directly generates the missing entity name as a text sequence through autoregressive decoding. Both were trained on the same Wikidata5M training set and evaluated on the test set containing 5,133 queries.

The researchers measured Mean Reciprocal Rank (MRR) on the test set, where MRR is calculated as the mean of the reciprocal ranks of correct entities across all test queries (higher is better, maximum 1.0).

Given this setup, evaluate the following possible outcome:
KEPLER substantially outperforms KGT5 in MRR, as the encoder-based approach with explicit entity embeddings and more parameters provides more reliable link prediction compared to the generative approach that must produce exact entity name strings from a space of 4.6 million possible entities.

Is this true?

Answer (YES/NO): NO